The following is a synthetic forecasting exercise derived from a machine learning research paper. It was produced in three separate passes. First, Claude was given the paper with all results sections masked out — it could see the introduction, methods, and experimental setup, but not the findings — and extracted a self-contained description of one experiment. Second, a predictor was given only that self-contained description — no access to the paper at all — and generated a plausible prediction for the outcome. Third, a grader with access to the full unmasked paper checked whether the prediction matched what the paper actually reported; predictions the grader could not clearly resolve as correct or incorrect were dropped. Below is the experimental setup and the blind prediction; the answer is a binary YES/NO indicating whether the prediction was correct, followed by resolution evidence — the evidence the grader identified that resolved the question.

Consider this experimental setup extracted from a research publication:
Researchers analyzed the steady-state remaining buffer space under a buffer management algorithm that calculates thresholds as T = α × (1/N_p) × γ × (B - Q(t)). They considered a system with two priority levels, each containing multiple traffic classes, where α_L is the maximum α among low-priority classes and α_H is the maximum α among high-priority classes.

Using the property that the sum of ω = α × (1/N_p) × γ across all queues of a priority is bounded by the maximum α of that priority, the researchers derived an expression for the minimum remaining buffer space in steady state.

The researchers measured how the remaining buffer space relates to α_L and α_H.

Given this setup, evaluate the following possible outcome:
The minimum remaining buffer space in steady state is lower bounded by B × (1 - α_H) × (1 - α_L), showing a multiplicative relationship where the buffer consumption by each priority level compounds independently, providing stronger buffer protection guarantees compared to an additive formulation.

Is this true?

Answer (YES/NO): NO